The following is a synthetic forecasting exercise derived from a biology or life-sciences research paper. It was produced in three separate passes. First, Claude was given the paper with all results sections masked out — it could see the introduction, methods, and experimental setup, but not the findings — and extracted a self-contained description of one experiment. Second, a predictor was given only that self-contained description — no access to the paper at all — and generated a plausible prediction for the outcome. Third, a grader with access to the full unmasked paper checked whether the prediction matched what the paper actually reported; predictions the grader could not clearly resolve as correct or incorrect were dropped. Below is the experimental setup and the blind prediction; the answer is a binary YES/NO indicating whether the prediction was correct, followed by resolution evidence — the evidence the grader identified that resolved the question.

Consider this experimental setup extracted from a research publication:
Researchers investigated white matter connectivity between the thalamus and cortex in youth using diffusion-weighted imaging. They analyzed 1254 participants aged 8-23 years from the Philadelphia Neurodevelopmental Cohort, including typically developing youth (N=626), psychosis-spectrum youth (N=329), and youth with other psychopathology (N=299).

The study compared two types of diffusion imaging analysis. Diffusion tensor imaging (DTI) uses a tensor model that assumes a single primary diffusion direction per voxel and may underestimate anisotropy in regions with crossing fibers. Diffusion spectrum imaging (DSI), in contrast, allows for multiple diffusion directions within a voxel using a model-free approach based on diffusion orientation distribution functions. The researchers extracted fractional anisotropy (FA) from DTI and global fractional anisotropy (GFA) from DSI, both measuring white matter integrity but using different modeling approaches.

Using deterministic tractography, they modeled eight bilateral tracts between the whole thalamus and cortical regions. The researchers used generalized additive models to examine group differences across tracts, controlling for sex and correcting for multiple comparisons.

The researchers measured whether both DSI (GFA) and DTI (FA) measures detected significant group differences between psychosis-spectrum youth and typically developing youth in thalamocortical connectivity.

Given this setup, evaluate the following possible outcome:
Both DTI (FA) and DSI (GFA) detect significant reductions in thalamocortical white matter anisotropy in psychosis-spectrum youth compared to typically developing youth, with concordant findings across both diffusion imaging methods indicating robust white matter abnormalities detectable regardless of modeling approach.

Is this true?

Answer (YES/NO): YES